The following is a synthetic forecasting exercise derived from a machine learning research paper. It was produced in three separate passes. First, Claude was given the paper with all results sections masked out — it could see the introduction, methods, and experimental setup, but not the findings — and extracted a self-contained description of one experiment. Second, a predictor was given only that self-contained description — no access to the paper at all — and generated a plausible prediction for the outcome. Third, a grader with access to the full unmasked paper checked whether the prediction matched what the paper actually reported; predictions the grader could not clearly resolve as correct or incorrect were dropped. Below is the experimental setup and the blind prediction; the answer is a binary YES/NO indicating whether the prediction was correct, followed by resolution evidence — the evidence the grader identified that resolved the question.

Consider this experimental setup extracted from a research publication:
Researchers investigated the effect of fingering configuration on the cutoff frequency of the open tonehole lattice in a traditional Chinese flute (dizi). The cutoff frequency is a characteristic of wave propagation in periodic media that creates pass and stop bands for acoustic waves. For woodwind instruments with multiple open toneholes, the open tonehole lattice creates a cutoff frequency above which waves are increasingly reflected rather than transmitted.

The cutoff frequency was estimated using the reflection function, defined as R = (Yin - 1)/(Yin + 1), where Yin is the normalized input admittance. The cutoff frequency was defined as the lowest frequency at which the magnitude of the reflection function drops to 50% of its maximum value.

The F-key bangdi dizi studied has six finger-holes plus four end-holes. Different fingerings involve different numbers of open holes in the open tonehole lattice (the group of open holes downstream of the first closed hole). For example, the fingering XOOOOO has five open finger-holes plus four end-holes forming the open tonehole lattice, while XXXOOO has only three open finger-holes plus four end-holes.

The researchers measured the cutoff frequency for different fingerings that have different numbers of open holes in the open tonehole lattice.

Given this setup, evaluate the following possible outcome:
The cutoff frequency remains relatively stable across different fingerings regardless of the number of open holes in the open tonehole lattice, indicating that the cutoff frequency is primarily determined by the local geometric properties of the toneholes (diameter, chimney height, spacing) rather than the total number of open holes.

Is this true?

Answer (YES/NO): NO